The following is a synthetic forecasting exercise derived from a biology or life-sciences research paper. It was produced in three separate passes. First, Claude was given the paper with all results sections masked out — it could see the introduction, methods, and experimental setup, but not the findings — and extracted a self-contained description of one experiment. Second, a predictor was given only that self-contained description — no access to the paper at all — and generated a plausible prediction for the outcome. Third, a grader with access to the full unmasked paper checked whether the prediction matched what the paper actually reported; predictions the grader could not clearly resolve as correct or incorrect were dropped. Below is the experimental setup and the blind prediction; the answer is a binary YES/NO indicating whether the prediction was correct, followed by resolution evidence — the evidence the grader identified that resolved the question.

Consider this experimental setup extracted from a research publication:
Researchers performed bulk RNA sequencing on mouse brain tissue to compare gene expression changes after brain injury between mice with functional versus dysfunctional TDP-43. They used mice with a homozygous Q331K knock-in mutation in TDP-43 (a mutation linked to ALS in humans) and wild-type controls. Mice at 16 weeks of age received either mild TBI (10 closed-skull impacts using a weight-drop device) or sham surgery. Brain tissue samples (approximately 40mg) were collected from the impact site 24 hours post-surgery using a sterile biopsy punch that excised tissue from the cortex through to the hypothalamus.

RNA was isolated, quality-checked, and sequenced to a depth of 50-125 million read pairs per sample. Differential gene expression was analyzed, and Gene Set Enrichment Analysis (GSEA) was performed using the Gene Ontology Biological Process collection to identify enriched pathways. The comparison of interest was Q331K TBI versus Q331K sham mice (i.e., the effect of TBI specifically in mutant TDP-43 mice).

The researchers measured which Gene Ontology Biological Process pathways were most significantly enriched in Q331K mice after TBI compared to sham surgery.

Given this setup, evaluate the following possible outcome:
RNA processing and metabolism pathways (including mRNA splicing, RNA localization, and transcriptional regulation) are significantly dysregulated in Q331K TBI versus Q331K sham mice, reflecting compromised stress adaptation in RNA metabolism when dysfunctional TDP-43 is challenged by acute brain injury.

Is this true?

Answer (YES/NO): NO